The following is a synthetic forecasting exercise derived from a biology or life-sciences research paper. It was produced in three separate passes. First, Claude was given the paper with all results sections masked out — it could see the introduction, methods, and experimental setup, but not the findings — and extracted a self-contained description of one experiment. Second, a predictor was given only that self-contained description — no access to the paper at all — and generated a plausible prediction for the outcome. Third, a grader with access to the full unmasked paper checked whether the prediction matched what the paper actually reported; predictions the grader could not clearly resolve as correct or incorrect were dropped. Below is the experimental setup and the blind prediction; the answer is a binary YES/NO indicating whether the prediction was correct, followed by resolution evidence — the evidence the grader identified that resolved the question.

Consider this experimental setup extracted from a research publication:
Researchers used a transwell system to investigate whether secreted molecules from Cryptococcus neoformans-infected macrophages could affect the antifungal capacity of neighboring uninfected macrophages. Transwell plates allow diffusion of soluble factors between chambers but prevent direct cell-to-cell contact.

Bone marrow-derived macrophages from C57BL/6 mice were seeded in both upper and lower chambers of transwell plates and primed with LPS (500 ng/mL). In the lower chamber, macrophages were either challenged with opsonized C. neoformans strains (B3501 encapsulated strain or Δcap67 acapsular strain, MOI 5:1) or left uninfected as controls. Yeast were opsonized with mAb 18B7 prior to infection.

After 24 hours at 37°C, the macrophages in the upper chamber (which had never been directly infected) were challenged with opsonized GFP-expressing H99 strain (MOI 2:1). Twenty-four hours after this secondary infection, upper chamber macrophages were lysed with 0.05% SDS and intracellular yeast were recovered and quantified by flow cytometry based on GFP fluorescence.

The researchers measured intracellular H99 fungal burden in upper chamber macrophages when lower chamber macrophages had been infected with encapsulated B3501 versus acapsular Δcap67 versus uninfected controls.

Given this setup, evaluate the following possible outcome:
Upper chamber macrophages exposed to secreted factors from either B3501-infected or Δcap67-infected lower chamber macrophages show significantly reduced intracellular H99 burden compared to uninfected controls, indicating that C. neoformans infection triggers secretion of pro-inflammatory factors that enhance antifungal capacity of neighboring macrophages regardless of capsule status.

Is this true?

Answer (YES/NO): NO